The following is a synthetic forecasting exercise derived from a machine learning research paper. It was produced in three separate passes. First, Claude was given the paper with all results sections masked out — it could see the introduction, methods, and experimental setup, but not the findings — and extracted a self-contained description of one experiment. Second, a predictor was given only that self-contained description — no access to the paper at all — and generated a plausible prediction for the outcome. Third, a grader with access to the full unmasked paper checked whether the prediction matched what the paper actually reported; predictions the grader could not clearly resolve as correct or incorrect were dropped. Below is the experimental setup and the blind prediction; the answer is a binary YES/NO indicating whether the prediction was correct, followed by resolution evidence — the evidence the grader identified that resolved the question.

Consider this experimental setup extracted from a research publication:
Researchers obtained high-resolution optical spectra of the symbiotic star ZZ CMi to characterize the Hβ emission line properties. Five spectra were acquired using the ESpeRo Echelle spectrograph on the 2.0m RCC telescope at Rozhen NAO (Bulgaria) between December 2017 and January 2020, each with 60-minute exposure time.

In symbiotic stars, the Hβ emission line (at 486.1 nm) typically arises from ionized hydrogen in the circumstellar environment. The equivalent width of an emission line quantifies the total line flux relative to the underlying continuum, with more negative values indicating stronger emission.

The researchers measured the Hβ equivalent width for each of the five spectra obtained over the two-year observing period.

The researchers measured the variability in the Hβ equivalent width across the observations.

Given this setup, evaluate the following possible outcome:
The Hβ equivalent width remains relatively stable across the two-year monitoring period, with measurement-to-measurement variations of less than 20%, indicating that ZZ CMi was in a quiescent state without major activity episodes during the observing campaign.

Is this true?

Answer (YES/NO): NO